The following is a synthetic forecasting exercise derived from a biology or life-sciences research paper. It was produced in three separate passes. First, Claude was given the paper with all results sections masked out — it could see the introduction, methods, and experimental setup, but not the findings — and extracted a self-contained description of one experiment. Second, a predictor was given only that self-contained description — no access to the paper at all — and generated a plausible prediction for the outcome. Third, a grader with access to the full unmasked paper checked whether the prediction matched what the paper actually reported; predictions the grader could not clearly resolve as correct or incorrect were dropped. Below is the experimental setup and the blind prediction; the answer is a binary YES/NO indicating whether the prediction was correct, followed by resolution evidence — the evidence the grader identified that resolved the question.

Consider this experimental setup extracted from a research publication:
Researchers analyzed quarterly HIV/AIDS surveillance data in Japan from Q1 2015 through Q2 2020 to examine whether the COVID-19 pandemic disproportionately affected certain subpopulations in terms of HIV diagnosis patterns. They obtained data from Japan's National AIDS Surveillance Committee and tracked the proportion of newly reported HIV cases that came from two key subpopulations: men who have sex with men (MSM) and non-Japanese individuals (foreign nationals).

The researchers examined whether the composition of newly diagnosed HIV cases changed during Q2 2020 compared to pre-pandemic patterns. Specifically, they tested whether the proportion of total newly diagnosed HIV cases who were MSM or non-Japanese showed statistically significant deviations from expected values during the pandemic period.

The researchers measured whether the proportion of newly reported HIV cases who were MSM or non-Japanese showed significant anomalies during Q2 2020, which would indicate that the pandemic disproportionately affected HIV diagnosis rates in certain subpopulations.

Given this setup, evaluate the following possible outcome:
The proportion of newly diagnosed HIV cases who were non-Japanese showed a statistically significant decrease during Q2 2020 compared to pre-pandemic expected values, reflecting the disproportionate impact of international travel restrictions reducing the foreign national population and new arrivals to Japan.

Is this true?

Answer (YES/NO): NO